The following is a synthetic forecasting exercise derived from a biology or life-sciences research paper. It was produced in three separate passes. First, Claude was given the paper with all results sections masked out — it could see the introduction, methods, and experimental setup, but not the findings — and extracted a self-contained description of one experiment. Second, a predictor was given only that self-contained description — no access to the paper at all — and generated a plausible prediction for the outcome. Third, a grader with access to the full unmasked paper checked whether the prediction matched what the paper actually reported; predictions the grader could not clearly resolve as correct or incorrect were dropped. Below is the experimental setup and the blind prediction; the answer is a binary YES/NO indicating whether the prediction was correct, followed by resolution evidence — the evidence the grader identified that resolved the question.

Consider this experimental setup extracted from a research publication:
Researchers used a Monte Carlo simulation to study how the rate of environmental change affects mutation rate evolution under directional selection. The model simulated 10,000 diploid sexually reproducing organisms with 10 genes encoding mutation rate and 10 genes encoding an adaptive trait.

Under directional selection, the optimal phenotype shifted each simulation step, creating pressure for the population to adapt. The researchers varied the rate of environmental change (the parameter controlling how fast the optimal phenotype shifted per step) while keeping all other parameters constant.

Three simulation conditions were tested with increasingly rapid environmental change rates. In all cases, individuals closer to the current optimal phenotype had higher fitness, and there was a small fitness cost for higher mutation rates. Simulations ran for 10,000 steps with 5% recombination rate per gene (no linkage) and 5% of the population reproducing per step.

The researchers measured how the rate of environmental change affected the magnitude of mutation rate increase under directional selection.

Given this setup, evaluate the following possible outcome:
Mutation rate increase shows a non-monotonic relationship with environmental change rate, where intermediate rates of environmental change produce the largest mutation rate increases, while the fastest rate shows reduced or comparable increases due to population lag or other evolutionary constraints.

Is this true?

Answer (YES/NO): NO